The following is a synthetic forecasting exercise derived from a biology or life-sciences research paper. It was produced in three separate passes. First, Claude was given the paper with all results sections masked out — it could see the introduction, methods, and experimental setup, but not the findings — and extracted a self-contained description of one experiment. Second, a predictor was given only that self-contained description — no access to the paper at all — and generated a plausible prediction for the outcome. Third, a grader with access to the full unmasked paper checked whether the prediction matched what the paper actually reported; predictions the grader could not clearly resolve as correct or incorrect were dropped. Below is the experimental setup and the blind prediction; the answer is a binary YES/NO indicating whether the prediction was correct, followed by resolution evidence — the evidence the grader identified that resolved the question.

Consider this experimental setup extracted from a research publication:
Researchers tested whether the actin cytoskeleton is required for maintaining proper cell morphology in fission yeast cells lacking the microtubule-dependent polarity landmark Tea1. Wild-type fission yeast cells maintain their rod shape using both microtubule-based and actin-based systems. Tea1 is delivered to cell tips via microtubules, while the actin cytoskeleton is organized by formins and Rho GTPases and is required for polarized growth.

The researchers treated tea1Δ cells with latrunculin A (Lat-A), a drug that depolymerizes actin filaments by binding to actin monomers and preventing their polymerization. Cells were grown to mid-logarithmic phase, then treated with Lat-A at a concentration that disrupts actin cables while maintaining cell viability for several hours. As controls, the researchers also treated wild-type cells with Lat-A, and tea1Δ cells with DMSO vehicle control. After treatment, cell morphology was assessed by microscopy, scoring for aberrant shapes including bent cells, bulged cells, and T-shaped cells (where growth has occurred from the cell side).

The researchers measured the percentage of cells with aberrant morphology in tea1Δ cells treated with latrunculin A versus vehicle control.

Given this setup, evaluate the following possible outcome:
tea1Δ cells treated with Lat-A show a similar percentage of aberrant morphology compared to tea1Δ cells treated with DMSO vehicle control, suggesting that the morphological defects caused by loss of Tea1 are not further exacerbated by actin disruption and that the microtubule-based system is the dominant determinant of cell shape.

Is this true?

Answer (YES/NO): NO